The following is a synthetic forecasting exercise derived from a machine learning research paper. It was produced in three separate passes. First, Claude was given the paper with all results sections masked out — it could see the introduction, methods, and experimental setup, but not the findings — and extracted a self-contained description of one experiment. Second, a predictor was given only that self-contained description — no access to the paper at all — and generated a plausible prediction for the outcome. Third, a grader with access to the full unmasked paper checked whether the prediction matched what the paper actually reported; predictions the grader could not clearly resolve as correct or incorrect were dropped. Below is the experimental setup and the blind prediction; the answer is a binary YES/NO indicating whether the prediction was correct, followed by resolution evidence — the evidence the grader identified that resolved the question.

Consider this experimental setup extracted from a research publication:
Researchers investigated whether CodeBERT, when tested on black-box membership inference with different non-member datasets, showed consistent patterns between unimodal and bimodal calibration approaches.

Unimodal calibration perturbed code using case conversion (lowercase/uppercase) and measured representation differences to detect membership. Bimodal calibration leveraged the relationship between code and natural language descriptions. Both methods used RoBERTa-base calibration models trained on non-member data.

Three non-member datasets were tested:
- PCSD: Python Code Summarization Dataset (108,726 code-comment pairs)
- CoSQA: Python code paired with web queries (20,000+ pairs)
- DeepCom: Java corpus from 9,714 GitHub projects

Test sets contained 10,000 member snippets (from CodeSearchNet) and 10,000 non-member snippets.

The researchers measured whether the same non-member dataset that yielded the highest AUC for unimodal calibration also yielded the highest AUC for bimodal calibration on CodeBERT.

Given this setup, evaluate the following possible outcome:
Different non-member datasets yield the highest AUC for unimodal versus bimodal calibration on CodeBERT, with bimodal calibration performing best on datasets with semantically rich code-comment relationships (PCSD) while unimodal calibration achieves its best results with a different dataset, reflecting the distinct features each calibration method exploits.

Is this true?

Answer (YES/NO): NO